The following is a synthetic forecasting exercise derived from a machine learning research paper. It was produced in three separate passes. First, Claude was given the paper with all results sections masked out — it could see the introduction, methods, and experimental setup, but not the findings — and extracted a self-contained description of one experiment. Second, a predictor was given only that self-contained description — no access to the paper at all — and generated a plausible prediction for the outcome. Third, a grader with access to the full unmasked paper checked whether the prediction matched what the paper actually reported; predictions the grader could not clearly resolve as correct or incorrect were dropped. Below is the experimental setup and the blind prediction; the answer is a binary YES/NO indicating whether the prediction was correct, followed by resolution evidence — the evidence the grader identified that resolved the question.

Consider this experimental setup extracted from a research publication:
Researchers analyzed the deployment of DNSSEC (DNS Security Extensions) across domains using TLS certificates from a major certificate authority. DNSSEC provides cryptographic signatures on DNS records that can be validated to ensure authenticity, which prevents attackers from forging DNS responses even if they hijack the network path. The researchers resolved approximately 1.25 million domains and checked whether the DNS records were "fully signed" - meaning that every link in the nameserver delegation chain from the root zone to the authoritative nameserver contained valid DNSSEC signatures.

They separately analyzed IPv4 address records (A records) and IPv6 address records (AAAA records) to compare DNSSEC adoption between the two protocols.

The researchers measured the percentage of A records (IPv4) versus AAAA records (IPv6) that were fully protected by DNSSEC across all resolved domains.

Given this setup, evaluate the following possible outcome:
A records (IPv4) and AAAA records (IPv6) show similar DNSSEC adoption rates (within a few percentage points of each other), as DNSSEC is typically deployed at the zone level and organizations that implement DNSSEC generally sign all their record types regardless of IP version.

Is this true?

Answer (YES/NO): NO